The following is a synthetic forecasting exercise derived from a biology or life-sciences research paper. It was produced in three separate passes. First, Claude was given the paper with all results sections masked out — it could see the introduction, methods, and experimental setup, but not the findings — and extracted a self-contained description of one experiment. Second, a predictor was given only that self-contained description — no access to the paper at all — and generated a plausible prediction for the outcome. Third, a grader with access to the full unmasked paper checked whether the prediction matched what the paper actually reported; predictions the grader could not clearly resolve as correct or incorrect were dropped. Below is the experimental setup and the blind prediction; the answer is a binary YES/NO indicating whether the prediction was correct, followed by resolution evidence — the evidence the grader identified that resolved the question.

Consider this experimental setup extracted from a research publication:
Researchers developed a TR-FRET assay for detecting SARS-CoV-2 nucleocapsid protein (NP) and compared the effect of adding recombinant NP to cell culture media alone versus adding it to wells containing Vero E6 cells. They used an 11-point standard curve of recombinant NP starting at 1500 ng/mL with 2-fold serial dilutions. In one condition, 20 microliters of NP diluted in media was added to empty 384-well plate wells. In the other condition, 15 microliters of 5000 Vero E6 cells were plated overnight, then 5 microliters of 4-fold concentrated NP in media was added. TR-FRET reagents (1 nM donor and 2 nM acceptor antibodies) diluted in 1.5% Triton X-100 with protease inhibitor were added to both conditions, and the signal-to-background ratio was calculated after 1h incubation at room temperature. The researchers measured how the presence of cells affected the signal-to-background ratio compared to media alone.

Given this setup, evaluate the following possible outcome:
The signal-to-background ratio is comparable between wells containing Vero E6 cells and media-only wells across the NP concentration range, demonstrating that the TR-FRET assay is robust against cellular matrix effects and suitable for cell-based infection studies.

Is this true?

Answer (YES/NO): NO